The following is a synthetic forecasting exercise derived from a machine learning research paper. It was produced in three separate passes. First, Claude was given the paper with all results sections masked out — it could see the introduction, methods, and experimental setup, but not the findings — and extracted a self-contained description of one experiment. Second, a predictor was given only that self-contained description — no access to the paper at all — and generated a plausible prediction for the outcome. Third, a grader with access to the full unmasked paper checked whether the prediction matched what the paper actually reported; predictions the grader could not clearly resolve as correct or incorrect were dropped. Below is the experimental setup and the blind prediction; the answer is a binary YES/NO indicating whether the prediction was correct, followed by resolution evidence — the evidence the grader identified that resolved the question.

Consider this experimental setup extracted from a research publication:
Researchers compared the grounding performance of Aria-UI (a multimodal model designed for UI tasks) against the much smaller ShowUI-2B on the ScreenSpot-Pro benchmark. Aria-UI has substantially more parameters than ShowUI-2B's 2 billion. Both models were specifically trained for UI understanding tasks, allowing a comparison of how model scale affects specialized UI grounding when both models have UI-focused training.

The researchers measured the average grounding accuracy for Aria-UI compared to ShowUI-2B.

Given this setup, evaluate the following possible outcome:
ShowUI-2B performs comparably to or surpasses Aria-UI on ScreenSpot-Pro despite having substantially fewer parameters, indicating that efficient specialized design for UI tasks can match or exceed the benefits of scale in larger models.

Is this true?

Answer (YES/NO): NO